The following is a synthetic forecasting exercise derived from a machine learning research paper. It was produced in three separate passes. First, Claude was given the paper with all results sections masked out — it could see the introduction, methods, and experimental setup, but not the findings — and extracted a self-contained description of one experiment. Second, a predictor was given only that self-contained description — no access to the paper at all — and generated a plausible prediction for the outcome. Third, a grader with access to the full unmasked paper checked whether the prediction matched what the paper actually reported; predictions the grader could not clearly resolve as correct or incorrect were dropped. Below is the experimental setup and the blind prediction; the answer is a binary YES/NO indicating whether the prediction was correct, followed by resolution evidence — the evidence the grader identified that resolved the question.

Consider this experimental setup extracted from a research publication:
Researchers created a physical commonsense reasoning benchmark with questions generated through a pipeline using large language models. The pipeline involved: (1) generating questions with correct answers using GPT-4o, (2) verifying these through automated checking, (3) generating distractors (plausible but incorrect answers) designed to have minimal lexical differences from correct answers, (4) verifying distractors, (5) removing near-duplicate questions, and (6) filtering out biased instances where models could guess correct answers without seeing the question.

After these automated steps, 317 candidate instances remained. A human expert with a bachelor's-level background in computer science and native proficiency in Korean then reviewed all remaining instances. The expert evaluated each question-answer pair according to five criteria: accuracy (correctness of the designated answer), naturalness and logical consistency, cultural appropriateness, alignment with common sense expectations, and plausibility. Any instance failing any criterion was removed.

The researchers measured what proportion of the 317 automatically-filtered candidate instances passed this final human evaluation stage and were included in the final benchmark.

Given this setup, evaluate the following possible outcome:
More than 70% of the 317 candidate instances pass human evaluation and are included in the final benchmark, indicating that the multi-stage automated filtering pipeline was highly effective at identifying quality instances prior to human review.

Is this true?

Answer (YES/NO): NO